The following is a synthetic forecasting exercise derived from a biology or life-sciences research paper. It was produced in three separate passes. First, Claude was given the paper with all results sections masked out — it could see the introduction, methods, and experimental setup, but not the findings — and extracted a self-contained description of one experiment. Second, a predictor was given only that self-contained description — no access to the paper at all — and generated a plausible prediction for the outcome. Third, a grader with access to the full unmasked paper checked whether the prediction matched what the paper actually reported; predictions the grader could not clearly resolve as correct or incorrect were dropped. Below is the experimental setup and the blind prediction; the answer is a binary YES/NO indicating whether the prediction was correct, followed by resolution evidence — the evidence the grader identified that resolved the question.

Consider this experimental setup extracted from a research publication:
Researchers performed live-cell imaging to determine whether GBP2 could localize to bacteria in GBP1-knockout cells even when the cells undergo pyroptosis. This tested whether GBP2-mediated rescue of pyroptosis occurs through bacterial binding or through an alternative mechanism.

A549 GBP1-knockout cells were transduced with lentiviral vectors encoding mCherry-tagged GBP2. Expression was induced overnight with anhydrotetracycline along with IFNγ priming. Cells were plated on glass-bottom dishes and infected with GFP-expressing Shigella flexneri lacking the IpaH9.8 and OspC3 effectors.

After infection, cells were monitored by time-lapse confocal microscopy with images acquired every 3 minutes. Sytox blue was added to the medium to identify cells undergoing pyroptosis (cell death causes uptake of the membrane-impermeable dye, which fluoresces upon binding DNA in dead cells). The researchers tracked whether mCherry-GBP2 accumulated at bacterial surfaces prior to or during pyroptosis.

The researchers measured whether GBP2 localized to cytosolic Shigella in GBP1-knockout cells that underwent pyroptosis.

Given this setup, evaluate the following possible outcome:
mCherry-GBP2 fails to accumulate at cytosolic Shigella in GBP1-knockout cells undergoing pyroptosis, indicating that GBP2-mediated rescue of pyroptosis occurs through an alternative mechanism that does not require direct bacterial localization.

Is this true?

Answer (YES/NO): YES